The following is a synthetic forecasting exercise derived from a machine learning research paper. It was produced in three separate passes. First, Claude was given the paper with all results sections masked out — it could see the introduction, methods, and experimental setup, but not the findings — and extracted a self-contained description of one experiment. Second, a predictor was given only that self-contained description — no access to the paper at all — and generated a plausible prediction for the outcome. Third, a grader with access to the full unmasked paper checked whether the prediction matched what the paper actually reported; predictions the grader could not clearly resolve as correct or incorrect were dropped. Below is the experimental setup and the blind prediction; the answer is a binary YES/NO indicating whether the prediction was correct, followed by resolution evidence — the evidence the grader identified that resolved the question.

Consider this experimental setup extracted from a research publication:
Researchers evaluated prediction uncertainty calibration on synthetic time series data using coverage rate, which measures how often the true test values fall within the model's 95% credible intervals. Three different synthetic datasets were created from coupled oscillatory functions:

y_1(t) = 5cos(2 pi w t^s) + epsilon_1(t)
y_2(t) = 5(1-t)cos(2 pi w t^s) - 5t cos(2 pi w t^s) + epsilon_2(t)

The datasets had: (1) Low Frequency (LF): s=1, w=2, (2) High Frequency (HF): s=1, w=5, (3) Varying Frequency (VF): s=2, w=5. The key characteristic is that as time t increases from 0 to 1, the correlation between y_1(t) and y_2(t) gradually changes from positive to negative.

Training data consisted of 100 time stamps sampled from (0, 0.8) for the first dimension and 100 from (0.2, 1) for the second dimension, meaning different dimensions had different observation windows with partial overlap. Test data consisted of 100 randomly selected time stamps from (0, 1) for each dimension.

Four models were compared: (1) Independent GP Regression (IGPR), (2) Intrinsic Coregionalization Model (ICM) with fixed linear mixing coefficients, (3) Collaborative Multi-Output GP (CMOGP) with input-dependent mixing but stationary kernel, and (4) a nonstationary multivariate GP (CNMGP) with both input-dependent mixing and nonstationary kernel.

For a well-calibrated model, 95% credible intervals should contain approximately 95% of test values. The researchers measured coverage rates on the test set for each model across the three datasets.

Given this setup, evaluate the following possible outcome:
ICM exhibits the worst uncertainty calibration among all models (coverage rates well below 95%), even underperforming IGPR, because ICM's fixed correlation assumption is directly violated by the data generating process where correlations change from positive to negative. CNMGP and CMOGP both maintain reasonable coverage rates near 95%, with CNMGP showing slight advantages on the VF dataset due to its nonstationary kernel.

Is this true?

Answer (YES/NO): NO